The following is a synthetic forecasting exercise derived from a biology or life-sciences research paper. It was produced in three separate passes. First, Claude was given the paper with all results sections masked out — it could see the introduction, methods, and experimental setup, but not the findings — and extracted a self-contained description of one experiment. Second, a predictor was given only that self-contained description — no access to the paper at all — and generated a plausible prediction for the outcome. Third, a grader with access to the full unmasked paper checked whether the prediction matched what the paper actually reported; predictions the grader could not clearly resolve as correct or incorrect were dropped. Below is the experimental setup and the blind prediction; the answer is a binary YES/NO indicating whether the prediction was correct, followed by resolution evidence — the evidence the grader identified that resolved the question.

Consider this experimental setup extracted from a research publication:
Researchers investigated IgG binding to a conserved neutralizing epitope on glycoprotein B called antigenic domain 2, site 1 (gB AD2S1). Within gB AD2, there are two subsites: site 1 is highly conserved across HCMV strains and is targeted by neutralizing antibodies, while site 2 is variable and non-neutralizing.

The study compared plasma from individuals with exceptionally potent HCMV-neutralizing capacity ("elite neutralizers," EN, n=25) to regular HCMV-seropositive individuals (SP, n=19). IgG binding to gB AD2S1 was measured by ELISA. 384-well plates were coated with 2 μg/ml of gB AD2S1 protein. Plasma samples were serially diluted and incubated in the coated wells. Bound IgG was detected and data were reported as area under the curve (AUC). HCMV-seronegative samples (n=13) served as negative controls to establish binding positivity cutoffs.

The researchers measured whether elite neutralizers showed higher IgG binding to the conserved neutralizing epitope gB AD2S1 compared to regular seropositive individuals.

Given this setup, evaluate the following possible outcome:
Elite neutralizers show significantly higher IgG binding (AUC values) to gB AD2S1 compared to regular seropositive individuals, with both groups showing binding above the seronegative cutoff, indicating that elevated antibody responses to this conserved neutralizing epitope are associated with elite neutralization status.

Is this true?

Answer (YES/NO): YES